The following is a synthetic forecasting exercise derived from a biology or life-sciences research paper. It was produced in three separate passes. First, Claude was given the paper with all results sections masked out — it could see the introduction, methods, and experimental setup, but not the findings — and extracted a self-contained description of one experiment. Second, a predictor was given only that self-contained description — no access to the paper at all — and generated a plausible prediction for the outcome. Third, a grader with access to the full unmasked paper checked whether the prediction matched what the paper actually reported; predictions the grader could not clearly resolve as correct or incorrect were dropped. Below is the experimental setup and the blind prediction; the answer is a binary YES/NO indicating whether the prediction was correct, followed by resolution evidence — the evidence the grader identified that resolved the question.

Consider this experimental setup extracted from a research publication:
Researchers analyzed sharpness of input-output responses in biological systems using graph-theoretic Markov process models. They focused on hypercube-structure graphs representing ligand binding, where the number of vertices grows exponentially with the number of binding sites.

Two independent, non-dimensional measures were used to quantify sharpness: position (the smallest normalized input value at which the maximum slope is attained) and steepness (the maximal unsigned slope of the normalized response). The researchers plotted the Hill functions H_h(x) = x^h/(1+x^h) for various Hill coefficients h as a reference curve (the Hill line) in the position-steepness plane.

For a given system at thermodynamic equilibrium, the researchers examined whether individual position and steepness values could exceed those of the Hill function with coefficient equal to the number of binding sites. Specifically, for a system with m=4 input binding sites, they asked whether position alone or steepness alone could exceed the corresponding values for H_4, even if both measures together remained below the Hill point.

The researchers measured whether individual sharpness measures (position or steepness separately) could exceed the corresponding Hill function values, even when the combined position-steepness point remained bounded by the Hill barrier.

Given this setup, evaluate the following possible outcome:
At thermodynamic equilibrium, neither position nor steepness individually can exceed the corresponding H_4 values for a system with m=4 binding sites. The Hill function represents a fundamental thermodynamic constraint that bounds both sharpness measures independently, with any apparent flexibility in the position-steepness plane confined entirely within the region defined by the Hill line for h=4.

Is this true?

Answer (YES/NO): NO